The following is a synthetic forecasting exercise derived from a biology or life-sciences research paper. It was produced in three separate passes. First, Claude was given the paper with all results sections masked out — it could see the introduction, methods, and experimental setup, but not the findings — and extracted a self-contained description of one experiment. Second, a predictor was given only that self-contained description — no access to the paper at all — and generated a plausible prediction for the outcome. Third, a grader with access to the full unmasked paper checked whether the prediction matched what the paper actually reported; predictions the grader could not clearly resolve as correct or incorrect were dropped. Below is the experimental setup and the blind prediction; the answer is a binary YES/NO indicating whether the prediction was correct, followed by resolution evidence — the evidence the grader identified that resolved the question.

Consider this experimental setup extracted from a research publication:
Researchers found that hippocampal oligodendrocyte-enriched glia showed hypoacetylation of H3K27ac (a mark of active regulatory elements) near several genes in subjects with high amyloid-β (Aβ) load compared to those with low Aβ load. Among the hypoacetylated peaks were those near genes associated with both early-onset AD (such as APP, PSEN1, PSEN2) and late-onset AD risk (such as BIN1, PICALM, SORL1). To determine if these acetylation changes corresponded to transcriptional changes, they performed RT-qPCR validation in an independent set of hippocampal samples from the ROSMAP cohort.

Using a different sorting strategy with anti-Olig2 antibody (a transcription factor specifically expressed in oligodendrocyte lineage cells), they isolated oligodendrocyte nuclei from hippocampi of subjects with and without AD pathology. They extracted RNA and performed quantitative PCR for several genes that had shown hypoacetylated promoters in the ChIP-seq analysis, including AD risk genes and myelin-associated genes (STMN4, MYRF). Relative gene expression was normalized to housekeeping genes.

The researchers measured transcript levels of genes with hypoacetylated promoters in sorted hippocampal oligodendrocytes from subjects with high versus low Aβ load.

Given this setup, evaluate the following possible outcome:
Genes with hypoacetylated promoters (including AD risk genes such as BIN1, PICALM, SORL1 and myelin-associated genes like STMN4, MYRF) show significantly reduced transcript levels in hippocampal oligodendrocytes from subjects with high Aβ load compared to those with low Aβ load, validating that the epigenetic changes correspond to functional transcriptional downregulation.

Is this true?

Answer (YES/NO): NO